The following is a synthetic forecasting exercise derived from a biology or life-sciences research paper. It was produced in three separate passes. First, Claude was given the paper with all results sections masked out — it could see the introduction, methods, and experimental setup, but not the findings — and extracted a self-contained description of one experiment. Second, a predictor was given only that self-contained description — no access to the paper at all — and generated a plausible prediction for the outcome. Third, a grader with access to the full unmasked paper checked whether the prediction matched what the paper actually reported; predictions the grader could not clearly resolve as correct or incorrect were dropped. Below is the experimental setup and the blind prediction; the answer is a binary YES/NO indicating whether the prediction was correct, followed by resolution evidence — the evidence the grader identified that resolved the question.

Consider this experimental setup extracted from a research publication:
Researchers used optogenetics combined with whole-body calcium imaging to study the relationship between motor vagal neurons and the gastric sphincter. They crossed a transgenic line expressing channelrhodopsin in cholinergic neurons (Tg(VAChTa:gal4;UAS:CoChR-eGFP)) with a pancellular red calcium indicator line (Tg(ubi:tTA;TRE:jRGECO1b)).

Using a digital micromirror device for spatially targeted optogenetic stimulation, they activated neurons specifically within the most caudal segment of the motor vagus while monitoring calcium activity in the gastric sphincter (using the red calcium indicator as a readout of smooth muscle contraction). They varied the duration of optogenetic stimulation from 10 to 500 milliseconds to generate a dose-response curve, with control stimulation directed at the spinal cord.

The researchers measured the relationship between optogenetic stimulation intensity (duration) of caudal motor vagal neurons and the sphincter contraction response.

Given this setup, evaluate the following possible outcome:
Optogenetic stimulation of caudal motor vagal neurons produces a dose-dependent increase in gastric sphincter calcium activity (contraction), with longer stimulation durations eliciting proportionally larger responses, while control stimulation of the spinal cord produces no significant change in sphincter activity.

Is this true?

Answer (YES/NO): YES